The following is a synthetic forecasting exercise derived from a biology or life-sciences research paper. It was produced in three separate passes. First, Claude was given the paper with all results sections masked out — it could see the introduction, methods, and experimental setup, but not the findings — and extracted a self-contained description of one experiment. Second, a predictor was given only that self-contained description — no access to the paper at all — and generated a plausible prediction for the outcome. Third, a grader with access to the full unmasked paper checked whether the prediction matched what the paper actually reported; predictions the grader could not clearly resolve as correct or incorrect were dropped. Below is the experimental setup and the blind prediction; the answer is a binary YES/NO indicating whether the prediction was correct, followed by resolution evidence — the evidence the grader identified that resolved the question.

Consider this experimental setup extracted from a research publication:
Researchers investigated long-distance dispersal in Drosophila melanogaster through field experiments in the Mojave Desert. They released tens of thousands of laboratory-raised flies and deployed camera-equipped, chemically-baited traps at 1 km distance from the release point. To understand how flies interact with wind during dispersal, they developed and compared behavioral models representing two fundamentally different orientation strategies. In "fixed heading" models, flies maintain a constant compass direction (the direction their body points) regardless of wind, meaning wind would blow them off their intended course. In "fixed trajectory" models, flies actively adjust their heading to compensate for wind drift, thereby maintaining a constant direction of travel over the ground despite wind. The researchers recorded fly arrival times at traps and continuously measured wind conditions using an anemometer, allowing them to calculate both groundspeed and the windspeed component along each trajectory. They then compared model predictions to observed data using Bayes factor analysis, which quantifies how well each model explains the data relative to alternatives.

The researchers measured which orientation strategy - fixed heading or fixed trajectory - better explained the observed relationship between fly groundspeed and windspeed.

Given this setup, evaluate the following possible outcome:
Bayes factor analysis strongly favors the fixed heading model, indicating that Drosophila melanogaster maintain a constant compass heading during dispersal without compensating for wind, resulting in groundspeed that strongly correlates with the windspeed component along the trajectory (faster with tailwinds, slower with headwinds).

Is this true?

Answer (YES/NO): NO